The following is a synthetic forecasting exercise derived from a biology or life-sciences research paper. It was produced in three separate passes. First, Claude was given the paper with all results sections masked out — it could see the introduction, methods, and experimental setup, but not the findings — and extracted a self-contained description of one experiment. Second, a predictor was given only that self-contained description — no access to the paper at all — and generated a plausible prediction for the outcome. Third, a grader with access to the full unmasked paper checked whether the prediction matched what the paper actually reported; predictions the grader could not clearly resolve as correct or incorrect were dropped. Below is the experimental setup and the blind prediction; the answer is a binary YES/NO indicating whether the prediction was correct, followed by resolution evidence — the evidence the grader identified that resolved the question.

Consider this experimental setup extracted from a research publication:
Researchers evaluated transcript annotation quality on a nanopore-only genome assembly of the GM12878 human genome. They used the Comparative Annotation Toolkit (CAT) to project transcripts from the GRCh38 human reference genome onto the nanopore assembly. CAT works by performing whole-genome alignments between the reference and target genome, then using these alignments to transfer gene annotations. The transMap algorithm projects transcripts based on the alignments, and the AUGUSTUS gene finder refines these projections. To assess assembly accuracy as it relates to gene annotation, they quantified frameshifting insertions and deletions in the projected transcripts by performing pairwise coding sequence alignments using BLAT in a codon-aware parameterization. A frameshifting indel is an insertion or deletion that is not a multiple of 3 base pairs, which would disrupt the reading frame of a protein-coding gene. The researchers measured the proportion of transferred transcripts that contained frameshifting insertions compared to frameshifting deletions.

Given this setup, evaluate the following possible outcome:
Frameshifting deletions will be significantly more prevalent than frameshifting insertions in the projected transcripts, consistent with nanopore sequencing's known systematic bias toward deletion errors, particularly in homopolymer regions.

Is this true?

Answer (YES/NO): YES